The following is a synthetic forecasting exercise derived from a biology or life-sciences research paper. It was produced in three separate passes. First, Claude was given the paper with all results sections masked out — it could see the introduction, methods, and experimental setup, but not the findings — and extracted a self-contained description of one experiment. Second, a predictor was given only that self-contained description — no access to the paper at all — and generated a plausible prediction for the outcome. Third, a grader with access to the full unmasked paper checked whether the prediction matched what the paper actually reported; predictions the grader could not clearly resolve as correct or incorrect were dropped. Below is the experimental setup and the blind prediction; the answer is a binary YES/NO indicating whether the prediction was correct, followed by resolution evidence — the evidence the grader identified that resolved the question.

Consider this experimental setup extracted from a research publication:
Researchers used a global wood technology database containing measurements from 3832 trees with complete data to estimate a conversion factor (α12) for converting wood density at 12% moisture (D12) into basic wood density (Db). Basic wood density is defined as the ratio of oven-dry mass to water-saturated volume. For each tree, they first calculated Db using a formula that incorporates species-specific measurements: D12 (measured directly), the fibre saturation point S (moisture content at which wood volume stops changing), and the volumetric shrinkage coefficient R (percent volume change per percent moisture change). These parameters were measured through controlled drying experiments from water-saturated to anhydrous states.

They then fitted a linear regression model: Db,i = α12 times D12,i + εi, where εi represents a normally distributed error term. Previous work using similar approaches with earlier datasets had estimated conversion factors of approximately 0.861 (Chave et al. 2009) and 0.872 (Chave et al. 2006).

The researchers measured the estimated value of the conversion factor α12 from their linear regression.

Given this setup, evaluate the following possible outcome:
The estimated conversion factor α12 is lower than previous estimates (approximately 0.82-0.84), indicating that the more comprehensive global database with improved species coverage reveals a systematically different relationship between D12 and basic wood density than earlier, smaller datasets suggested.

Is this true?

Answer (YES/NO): YES